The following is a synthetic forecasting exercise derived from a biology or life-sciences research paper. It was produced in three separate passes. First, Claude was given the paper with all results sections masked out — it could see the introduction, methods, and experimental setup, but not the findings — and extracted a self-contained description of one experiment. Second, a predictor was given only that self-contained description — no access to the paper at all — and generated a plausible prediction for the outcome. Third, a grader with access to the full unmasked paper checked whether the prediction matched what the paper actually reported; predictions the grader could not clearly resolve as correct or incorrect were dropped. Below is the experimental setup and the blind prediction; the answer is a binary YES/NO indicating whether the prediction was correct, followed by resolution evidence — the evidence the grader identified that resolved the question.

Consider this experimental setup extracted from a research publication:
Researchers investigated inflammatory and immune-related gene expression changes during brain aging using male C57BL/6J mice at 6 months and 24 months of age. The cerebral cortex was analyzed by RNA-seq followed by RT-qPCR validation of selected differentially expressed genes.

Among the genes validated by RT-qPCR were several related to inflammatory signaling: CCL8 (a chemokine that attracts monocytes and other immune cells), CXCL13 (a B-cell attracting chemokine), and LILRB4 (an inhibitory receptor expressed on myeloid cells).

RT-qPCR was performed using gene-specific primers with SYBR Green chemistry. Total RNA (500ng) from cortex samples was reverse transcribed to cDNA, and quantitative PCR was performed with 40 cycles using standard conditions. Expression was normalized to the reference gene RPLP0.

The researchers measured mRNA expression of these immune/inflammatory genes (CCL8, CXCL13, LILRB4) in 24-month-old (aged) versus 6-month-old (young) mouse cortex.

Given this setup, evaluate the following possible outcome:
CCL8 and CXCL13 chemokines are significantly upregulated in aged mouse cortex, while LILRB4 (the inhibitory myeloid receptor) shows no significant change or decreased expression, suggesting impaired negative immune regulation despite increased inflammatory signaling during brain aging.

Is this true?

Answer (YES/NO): NO